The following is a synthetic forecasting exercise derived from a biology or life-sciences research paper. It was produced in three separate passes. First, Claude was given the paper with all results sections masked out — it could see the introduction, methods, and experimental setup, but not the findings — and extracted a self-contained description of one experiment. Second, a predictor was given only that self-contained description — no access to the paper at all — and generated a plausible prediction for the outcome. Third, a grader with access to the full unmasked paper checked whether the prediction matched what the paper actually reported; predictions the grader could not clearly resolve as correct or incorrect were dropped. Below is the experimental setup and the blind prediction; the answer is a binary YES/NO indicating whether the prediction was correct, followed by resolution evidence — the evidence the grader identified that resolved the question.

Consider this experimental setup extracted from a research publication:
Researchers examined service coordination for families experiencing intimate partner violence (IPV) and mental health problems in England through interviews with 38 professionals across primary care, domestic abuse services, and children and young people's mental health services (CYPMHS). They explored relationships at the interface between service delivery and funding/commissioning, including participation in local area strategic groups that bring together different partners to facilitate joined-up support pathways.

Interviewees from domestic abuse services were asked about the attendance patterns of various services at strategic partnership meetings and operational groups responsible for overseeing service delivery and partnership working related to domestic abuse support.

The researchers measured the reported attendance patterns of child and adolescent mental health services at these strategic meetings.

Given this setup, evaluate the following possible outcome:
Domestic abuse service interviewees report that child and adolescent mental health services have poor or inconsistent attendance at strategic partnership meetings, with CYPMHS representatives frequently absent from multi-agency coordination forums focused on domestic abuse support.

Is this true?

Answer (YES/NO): YES